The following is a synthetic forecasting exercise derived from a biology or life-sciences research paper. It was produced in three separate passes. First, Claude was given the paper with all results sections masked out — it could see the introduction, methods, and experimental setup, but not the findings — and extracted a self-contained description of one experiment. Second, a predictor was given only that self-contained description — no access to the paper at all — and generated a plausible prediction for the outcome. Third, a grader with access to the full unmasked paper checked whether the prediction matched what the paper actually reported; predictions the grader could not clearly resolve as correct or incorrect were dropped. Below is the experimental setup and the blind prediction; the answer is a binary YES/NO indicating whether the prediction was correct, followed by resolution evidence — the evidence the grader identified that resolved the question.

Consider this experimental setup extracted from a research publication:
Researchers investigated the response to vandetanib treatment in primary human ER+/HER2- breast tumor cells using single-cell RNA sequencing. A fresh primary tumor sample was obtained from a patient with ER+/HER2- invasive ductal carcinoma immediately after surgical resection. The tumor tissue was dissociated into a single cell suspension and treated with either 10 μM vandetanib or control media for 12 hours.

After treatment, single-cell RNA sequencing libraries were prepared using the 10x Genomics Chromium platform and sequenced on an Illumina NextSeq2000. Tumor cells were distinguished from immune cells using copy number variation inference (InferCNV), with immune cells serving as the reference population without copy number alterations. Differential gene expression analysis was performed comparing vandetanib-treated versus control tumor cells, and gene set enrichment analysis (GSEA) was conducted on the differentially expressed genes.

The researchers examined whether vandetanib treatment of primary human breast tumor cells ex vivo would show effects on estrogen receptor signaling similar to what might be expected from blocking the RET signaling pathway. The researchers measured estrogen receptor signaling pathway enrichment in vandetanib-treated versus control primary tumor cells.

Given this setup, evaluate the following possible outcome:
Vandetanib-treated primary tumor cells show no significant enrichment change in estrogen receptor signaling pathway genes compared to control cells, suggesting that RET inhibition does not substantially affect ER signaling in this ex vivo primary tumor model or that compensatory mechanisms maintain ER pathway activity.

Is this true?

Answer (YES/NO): NO